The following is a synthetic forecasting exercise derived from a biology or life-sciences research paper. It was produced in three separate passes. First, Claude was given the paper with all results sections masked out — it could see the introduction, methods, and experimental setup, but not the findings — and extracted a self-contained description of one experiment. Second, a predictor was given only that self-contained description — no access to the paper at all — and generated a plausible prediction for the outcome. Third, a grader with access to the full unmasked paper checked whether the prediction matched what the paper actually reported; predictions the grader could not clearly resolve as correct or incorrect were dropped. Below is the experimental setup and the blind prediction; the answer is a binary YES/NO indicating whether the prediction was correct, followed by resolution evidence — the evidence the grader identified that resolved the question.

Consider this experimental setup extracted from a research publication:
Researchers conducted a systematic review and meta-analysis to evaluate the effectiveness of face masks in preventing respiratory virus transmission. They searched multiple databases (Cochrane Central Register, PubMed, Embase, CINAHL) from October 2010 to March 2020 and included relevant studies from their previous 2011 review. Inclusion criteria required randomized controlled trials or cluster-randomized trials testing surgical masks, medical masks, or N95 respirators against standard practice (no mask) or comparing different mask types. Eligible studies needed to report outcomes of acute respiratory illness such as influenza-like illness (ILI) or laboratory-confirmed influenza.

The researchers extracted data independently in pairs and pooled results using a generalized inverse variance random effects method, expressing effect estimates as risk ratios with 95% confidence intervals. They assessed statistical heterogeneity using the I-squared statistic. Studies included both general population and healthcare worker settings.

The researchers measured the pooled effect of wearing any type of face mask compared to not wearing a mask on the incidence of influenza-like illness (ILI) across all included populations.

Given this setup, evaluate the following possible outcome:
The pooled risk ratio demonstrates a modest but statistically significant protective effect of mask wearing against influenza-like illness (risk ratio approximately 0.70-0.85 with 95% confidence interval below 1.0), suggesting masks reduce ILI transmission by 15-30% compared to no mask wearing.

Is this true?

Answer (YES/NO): NO